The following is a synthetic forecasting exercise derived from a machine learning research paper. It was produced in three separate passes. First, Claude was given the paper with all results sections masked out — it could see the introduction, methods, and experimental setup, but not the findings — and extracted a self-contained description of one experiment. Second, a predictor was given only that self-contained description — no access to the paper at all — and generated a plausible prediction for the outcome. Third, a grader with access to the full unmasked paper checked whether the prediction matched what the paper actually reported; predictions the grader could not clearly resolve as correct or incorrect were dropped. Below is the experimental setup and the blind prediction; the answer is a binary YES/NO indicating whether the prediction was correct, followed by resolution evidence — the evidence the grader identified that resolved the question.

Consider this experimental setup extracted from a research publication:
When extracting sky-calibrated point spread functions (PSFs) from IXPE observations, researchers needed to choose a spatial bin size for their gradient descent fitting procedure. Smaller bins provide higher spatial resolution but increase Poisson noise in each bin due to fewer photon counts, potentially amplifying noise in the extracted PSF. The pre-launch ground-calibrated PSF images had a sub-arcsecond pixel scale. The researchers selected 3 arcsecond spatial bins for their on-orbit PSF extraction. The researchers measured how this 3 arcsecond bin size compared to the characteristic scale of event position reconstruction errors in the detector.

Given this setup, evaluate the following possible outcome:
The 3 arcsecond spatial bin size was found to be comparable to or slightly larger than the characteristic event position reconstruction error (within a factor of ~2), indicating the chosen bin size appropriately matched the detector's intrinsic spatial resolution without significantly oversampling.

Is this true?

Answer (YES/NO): YES